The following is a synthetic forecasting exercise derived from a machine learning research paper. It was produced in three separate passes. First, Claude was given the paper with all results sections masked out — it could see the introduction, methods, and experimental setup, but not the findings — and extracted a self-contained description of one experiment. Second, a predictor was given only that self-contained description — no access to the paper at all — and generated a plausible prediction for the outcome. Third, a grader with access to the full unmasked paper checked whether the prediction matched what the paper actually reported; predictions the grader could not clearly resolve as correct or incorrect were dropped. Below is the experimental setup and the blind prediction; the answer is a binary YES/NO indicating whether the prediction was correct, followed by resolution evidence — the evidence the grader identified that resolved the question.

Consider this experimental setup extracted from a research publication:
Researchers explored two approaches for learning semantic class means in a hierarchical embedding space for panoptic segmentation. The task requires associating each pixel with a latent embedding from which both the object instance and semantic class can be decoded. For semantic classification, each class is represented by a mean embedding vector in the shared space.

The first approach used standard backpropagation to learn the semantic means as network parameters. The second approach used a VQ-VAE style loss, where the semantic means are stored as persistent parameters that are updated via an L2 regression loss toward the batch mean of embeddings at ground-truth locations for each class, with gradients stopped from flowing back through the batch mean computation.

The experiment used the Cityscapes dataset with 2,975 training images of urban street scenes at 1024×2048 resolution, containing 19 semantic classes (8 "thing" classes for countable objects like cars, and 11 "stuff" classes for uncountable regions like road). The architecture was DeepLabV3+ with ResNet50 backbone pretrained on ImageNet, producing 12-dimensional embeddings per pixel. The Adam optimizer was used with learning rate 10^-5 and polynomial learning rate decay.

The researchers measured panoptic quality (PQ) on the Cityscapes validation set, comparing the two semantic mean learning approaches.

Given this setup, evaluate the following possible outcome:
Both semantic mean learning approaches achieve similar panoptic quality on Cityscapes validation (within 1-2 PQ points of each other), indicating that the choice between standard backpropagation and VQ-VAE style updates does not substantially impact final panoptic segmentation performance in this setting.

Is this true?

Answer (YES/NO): NO